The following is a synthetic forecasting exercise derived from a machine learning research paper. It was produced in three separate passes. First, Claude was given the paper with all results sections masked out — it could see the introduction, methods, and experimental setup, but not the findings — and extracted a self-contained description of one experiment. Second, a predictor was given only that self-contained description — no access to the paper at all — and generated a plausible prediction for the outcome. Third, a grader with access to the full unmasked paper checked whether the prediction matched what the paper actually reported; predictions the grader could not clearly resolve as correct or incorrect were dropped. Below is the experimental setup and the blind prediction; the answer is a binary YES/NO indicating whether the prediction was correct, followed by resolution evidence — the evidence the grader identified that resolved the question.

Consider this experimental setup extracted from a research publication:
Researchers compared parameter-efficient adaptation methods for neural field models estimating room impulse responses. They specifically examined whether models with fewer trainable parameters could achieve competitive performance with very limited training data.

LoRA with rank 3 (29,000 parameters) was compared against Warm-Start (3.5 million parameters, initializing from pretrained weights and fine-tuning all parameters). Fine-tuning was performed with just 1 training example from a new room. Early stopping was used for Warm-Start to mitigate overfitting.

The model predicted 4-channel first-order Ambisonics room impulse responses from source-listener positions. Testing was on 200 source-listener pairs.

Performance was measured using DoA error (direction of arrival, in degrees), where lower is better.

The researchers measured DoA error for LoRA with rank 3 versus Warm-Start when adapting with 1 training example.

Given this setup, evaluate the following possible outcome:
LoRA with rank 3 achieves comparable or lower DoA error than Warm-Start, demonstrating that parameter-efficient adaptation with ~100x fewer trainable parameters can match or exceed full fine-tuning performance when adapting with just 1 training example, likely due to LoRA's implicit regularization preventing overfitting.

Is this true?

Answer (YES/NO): NO